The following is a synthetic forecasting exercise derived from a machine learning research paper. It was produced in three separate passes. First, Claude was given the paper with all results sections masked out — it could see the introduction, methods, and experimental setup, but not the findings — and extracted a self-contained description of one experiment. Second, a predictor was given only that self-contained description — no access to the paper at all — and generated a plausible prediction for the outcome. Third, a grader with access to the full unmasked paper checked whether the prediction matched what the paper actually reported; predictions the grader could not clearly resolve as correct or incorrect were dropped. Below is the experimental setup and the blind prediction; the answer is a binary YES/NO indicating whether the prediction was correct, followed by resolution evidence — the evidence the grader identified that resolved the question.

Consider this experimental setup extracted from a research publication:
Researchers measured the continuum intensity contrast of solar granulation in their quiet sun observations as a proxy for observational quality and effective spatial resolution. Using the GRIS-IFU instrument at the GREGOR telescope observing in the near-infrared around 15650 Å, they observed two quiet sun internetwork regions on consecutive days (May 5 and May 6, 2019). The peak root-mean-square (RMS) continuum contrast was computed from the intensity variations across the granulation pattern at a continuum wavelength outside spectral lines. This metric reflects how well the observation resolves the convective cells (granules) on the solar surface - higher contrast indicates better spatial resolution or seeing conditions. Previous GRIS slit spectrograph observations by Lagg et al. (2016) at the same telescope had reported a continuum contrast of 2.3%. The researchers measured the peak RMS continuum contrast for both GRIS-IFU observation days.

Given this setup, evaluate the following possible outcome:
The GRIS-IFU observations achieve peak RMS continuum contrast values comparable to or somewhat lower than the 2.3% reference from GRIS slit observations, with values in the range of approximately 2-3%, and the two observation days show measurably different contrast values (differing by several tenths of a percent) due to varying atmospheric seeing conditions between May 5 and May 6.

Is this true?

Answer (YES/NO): NO